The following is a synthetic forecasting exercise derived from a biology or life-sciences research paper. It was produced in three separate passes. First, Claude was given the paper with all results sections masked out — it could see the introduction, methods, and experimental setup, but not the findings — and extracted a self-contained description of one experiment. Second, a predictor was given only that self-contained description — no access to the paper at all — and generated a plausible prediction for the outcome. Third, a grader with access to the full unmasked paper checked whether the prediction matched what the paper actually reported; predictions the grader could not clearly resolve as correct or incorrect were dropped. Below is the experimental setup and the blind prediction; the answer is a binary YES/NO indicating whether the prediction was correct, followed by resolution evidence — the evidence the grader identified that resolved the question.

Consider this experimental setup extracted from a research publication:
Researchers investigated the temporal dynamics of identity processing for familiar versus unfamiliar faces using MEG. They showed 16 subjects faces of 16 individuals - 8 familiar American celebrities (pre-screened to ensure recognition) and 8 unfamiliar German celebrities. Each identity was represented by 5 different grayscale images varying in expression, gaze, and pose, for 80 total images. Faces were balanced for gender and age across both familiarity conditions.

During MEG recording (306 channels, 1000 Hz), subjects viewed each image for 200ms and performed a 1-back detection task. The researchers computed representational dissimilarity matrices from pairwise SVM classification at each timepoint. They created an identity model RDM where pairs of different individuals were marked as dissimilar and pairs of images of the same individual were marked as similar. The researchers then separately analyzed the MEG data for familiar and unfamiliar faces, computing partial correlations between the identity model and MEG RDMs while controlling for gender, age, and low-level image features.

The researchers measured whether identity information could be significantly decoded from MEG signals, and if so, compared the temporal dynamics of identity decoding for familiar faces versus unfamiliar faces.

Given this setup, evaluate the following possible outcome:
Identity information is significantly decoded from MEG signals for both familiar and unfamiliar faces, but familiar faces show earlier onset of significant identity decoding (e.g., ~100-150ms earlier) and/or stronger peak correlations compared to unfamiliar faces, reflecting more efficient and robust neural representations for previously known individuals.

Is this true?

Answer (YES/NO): NO